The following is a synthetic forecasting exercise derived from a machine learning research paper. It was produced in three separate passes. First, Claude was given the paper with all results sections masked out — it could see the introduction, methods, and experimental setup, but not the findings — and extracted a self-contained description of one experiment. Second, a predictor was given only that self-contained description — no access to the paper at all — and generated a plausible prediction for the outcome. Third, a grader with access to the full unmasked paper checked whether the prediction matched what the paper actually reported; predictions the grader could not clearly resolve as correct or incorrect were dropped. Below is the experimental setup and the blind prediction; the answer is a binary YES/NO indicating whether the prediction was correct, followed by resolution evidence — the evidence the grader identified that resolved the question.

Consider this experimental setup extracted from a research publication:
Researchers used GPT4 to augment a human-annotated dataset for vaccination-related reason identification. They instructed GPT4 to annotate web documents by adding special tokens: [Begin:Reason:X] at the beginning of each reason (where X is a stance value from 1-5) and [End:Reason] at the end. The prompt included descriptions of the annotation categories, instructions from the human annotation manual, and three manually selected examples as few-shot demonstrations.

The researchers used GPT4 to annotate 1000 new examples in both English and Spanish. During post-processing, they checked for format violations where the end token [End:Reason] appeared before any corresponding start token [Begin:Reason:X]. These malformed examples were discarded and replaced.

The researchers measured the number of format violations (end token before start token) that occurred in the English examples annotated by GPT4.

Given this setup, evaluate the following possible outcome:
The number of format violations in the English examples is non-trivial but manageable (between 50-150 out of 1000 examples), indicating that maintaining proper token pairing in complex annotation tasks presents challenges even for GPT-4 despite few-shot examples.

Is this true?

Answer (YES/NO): NO